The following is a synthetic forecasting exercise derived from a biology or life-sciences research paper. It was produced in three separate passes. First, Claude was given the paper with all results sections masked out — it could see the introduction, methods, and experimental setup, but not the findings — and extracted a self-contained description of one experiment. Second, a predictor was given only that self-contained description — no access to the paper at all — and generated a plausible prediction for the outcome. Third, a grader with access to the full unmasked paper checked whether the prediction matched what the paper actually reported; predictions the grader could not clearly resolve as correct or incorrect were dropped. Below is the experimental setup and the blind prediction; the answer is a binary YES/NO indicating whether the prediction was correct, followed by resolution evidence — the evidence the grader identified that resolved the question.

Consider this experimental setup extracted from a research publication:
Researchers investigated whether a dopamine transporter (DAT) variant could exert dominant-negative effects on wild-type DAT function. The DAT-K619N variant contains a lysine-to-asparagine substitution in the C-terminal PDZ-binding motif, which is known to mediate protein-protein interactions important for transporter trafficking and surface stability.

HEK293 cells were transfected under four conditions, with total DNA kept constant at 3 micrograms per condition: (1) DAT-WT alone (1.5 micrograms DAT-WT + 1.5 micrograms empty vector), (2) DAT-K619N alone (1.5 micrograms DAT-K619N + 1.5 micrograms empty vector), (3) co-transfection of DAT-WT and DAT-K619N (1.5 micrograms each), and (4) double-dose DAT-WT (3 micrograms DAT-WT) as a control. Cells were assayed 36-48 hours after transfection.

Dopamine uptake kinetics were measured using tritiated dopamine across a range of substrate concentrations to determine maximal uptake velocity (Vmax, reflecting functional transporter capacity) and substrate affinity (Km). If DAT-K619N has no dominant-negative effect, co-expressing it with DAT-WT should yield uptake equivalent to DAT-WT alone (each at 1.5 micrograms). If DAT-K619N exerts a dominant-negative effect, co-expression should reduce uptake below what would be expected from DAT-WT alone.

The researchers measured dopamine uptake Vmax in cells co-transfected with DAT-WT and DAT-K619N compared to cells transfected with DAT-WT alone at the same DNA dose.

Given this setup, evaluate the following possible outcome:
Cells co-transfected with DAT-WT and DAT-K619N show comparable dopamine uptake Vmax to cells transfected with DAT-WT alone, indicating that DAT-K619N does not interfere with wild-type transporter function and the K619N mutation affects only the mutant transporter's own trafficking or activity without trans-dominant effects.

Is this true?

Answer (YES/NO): NO